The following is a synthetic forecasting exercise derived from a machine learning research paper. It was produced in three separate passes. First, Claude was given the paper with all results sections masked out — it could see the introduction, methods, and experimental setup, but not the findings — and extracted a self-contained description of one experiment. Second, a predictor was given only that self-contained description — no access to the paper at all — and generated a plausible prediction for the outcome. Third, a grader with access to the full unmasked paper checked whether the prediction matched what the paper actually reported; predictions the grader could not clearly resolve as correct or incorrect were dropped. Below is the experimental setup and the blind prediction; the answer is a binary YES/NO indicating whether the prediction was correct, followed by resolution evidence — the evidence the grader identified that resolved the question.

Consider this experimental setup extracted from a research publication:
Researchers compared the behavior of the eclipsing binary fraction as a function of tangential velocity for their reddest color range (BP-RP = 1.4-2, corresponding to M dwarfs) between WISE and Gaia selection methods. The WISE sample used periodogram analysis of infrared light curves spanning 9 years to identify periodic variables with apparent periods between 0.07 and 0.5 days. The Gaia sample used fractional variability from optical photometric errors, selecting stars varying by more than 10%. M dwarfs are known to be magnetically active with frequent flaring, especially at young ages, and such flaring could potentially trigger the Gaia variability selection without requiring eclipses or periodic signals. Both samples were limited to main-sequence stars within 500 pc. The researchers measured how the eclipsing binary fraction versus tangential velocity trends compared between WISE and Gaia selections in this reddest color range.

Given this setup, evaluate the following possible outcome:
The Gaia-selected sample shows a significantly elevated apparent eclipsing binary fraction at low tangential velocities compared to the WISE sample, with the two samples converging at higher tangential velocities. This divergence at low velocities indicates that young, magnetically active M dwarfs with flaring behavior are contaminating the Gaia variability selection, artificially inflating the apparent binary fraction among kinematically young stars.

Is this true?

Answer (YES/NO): YES